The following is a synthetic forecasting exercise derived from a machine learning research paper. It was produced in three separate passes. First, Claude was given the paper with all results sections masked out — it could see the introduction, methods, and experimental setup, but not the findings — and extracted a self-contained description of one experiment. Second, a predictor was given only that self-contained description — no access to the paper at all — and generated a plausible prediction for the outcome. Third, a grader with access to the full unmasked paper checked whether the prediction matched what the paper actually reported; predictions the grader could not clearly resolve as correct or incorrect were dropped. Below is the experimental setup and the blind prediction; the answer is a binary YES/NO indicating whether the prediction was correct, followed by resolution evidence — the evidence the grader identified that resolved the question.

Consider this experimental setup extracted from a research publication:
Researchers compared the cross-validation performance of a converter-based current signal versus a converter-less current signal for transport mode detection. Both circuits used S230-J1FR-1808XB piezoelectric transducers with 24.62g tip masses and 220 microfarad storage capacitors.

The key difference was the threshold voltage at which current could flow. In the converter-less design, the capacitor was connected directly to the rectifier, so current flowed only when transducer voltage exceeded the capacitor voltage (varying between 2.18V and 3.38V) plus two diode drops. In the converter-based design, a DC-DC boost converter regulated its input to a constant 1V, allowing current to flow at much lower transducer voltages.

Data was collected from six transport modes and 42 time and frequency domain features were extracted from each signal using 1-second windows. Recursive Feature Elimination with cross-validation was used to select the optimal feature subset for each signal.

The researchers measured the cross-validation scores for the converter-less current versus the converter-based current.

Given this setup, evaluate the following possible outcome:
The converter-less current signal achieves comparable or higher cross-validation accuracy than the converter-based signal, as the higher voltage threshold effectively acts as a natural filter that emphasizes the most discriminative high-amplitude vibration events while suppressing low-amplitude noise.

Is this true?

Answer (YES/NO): NO